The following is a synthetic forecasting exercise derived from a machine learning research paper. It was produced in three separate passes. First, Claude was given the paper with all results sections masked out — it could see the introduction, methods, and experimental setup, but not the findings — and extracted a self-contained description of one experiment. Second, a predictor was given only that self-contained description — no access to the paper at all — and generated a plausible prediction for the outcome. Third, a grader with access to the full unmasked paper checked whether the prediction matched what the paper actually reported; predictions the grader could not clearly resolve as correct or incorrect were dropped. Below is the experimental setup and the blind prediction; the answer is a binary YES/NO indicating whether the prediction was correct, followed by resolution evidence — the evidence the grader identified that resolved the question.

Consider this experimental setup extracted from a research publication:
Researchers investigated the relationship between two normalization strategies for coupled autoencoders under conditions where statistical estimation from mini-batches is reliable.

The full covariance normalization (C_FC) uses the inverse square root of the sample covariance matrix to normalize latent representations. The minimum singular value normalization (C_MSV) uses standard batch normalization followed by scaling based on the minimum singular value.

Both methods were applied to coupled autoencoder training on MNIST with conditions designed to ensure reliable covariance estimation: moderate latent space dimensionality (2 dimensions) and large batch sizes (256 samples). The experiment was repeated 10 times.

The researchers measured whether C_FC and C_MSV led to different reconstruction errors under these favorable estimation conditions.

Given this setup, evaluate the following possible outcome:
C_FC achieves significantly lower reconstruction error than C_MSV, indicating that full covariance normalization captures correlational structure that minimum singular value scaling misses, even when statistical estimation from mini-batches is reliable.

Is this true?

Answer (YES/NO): NO